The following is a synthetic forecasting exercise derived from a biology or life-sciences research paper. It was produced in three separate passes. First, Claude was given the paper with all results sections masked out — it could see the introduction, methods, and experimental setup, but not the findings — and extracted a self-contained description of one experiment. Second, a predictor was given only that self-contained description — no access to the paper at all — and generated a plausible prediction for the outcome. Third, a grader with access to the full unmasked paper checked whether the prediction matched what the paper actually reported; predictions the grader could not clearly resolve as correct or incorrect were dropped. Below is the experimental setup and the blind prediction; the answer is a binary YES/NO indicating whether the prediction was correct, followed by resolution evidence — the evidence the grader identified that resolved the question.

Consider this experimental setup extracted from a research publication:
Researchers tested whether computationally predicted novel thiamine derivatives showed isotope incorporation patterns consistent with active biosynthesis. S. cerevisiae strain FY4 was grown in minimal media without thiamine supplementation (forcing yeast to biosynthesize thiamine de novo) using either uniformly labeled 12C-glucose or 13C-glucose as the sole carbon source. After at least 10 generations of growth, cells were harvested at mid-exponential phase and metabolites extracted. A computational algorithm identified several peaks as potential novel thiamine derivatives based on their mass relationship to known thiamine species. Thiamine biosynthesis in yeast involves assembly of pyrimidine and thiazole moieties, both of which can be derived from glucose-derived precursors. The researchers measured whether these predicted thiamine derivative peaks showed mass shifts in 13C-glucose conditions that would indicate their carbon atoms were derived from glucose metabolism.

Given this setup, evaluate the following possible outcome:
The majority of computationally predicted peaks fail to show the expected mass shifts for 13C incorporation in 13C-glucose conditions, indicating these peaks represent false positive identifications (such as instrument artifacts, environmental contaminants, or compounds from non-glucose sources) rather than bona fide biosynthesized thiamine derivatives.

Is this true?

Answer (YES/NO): NO